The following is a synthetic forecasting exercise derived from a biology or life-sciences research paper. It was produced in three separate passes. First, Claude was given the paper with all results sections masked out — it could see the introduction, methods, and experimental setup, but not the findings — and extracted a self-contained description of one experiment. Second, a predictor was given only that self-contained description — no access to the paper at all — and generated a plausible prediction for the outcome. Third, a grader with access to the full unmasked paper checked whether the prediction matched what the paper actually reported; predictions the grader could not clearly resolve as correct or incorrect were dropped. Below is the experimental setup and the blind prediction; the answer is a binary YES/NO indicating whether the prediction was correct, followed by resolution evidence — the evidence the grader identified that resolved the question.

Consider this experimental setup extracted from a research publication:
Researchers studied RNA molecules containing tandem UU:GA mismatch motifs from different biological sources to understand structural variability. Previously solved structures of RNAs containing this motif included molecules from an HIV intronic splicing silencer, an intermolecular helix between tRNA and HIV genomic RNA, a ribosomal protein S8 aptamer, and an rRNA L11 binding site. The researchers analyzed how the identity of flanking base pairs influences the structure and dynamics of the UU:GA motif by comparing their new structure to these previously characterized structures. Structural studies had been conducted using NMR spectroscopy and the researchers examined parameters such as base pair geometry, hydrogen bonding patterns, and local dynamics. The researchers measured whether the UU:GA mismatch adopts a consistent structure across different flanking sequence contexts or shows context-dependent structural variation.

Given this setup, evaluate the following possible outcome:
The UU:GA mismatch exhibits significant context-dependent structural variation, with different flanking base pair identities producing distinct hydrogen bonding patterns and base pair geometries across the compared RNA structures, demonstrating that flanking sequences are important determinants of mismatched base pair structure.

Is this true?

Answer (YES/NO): YES